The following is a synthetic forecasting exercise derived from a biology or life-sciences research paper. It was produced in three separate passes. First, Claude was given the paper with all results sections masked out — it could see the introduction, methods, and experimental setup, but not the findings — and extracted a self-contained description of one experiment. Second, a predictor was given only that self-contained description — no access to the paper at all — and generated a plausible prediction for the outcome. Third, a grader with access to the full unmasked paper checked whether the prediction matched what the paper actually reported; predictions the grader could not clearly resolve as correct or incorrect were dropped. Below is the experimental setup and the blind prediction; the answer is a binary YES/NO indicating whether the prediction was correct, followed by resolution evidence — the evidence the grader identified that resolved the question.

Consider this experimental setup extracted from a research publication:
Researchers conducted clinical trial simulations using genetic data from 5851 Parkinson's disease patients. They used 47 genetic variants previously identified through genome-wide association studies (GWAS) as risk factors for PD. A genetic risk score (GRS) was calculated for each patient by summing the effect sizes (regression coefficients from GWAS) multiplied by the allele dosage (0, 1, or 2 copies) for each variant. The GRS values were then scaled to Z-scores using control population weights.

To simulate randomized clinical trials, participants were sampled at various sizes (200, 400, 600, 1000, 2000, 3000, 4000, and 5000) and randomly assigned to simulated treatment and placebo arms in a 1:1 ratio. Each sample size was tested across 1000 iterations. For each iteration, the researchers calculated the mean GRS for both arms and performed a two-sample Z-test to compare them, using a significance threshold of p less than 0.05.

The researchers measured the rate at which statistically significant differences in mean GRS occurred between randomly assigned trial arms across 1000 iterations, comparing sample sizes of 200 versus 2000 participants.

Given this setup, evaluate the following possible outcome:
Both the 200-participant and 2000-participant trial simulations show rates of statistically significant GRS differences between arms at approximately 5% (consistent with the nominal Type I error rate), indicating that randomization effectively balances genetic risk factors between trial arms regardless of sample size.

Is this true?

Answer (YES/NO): NO